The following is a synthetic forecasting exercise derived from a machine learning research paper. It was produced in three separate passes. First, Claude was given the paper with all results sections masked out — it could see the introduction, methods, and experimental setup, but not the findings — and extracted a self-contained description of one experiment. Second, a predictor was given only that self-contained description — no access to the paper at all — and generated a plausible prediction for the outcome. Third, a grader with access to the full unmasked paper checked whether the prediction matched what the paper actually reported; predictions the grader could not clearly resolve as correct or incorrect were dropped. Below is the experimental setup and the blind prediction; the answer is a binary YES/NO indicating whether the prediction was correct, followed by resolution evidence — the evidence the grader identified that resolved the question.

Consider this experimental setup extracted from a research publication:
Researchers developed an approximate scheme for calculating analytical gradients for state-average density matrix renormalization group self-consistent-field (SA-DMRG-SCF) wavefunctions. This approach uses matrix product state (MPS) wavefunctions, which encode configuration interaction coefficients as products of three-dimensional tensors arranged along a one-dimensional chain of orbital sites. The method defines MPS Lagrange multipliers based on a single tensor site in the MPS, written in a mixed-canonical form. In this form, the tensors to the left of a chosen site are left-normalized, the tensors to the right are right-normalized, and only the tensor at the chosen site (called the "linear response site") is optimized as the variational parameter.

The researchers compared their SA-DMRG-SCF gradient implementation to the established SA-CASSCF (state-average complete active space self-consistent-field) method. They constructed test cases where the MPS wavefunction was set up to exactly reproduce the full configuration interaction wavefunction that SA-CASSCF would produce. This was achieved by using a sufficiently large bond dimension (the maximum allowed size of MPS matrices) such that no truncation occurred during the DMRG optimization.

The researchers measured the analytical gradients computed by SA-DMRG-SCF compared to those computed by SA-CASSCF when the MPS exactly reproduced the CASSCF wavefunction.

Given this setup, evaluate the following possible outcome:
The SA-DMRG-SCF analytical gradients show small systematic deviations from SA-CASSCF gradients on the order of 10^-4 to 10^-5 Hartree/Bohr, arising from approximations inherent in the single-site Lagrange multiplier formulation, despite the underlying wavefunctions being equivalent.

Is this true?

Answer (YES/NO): NO